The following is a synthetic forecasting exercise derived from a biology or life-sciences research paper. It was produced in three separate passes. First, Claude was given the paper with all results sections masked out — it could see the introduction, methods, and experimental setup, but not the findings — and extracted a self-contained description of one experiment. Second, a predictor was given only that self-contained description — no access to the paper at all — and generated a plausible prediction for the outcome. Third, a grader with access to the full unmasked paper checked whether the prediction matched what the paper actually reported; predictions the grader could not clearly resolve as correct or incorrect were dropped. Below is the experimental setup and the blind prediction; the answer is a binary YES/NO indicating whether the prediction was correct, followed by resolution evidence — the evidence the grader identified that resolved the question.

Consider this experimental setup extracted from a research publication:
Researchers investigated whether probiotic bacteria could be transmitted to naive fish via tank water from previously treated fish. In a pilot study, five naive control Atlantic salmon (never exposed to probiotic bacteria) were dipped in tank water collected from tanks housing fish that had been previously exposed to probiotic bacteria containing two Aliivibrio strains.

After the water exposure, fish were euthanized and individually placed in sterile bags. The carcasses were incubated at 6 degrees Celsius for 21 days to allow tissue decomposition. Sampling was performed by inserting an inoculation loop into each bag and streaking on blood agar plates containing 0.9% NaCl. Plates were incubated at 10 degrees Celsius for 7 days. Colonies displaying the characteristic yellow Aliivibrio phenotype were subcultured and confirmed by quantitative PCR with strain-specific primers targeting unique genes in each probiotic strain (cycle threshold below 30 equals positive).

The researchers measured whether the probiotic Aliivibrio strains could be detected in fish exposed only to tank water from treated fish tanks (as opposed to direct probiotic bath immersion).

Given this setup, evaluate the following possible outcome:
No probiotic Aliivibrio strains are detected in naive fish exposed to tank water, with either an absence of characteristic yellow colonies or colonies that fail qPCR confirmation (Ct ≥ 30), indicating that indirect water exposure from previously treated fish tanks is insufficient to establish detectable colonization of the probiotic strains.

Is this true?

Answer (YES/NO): YES